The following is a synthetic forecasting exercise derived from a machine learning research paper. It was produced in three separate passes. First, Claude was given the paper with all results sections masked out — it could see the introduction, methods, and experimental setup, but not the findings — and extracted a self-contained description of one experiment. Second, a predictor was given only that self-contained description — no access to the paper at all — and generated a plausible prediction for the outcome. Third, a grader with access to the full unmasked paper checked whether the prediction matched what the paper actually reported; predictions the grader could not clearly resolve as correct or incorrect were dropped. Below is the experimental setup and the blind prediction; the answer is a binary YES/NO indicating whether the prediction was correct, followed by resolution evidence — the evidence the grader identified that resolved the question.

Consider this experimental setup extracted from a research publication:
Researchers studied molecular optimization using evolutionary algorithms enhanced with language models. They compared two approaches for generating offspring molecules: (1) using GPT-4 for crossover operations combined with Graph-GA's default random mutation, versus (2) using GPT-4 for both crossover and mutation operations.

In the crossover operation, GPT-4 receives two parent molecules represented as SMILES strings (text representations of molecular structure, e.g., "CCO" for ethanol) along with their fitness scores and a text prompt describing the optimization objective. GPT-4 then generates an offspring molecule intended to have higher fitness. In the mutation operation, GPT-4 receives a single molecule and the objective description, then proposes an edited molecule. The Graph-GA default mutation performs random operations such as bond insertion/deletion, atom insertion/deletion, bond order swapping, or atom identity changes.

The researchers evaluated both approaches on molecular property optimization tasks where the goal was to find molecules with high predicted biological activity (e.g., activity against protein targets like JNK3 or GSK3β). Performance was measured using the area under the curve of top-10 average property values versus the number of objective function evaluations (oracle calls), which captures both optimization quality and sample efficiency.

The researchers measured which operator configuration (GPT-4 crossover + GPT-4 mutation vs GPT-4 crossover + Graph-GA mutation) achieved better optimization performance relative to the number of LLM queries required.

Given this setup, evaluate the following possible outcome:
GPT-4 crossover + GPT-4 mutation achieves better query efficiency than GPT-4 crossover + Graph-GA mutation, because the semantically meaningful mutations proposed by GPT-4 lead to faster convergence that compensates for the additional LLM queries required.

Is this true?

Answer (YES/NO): NO